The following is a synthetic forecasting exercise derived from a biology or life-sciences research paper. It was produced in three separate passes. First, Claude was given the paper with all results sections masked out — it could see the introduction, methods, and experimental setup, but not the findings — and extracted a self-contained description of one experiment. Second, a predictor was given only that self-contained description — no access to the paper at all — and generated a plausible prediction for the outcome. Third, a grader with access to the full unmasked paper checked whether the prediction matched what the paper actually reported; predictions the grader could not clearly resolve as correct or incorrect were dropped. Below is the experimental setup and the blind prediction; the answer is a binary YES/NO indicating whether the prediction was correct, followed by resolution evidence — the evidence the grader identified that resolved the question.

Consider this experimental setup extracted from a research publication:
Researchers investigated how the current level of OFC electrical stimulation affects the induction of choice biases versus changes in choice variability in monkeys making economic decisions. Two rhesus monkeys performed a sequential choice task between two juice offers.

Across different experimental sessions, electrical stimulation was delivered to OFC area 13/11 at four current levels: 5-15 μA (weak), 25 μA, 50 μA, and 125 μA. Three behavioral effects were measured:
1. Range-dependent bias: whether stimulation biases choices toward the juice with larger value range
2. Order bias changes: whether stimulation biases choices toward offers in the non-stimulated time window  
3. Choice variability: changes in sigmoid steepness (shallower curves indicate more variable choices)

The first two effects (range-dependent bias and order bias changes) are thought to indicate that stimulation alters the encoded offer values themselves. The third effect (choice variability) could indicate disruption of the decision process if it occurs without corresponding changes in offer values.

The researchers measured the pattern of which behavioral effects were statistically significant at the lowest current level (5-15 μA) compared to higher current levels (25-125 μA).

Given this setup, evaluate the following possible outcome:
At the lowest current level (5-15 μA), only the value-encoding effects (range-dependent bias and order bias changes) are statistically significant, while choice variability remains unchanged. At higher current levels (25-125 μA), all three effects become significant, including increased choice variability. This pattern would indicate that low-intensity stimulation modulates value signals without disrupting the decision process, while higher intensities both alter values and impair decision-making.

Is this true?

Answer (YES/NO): NO